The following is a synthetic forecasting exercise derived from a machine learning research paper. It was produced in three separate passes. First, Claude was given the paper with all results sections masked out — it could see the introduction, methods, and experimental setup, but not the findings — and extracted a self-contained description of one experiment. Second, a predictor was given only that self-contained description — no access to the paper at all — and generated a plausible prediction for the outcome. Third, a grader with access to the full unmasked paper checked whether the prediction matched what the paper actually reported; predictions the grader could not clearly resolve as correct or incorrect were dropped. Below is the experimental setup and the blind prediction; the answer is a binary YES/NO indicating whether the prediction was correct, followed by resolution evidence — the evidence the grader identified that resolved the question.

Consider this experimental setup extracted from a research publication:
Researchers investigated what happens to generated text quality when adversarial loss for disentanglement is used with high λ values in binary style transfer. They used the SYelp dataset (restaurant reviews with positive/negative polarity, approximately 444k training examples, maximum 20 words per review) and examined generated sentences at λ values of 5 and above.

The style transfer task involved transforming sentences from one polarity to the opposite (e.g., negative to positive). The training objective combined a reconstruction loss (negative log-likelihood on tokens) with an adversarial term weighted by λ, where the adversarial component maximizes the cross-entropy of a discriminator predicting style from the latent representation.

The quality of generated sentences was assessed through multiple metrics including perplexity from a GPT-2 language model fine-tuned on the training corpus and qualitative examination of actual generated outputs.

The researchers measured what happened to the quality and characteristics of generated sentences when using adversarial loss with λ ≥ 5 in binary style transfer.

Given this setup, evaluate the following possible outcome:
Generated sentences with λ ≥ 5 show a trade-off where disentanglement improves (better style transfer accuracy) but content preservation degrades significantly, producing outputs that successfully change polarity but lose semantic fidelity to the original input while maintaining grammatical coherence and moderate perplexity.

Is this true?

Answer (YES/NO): NO